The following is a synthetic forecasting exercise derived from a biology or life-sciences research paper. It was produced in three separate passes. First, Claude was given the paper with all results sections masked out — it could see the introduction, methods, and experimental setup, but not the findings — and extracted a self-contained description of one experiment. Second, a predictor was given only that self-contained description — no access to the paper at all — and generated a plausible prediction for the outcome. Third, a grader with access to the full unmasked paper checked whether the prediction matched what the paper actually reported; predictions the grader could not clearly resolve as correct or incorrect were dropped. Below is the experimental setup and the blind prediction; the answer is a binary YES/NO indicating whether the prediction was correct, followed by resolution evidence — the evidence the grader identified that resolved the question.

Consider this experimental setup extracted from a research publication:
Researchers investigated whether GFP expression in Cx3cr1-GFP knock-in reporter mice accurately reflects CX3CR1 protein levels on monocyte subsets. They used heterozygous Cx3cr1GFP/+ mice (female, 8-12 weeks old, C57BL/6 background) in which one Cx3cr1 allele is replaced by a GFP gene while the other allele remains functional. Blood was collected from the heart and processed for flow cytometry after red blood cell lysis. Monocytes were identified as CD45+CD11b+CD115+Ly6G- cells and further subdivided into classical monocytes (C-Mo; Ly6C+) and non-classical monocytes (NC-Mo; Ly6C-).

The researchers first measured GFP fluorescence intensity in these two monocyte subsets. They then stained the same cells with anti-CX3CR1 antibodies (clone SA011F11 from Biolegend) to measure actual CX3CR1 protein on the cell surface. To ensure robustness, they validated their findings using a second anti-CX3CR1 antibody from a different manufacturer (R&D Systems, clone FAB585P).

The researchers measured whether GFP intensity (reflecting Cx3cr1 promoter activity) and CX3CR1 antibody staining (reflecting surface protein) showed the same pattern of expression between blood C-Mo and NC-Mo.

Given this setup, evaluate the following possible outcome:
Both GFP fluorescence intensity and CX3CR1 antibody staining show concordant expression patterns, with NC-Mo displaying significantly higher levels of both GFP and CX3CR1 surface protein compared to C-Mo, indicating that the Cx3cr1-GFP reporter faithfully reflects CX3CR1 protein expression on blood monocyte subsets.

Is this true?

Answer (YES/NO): NO